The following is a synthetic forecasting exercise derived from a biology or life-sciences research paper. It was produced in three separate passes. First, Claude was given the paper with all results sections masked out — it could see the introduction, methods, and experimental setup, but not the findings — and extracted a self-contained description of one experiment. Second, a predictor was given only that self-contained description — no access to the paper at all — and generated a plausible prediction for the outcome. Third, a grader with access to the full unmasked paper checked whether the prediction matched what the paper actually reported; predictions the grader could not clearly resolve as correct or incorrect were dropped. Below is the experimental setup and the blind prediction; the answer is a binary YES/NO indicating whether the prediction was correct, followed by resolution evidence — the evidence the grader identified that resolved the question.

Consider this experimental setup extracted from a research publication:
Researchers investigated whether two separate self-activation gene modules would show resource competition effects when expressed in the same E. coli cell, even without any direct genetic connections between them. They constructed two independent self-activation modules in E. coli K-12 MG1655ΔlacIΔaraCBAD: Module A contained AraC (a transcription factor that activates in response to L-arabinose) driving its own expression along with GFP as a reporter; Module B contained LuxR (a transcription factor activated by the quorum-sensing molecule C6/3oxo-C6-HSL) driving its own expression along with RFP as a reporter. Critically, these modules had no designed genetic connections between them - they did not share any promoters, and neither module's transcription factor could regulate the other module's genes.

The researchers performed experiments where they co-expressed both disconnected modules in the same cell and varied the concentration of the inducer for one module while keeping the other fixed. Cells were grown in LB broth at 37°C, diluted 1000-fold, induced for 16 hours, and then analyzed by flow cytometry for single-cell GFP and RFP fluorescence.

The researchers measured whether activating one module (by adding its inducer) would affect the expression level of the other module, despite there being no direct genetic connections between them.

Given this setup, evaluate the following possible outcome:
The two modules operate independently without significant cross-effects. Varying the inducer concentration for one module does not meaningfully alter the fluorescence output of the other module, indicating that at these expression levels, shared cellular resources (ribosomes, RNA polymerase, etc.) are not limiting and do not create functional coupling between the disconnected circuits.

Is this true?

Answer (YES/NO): NO